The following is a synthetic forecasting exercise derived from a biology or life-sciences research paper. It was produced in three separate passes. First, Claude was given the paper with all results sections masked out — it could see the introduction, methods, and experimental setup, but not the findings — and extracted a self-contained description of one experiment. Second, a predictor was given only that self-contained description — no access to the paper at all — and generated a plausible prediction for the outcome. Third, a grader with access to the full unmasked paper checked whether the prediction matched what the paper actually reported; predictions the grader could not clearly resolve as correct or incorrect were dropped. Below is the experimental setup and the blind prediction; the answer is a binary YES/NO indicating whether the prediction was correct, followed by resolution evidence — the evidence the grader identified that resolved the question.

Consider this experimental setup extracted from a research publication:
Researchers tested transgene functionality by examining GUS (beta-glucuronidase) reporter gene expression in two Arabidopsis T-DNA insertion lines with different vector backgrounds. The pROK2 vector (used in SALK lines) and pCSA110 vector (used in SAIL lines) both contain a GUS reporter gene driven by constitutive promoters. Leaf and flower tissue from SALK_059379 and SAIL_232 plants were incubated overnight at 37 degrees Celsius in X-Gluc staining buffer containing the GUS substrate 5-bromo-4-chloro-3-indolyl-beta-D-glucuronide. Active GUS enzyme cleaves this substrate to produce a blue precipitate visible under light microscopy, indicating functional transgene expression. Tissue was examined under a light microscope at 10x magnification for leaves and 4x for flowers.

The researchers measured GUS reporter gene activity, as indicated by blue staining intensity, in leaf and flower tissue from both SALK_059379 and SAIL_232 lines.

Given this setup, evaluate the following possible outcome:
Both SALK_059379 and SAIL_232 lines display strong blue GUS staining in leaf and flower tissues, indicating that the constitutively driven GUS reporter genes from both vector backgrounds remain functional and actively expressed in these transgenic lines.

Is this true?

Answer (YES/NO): NO